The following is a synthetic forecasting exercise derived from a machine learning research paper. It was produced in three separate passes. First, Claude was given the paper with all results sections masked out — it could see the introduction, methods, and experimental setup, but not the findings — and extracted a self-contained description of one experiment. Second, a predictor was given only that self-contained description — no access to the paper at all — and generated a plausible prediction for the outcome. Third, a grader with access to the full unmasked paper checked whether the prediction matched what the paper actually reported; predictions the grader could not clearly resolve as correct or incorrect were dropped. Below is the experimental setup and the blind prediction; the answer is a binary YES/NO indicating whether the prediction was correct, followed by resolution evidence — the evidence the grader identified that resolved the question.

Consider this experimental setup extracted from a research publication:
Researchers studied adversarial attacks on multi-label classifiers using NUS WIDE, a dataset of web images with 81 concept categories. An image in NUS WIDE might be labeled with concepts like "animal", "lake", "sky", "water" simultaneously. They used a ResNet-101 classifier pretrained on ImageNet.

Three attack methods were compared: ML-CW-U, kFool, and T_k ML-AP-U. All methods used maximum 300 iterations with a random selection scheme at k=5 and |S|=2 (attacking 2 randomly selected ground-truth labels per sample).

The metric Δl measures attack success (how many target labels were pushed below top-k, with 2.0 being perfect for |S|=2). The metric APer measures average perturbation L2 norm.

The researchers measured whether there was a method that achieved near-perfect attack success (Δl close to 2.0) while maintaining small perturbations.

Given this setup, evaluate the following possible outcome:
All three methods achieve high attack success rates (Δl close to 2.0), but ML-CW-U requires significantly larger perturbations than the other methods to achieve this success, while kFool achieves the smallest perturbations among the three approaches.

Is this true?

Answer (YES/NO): NO